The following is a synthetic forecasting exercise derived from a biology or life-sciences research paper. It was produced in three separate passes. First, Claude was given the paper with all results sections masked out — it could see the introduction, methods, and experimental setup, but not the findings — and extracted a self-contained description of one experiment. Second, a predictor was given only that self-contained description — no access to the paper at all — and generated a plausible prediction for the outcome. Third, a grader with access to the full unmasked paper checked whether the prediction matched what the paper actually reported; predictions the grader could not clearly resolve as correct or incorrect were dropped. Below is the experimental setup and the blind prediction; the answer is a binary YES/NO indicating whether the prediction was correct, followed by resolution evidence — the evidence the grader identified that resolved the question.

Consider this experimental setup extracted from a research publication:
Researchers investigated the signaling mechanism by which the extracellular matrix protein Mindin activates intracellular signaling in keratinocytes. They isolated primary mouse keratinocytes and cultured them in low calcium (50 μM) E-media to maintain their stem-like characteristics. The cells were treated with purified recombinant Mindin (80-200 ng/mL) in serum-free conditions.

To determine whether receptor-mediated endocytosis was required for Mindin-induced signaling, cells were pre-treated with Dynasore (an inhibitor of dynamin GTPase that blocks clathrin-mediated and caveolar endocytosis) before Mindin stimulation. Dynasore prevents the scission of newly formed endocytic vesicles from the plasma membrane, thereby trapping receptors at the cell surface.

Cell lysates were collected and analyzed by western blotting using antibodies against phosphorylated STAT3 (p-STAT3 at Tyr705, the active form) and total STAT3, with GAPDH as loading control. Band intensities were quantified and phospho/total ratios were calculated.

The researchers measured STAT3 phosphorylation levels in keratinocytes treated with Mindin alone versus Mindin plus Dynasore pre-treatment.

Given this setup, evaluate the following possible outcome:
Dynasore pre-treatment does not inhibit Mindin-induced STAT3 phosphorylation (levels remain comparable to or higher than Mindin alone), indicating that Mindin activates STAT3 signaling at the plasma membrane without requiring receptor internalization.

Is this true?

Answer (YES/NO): NO